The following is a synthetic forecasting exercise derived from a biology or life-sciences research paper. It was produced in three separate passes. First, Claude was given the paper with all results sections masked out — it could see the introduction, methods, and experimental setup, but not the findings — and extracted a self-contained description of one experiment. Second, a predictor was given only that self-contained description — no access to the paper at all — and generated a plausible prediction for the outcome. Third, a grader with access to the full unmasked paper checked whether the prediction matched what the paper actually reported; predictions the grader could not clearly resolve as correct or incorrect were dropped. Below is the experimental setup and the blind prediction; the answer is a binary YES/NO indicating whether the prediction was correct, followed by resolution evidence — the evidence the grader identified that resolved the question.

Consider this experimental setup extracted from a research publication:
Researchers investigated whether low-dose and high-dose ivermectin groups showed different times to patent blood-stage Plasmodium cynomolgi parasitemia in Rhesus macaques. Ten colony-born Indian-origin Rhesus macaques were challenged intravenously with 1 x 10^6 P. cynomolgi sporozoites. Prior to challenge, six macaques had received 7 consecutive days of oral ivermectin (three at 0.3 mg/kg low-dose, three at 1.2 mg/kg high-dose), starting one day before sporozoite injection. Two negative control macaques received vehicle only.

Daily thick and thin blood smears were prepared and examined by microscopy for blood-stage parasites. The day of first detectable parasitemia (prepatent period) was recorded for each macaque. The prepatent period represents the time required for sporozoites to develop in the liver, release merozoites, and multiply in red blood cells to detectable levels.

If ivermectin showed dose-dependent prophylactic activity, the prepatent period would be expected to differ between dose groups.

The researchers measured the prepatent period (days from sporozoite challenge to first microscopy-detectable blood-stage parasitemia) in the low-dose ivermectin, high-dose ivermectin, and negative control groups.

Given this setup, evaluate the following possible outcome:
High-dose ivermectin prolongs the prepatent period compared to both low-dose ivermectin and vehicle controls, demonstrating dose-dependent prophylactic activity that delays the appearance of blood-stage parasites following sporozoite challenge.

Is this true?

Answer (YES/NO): NO